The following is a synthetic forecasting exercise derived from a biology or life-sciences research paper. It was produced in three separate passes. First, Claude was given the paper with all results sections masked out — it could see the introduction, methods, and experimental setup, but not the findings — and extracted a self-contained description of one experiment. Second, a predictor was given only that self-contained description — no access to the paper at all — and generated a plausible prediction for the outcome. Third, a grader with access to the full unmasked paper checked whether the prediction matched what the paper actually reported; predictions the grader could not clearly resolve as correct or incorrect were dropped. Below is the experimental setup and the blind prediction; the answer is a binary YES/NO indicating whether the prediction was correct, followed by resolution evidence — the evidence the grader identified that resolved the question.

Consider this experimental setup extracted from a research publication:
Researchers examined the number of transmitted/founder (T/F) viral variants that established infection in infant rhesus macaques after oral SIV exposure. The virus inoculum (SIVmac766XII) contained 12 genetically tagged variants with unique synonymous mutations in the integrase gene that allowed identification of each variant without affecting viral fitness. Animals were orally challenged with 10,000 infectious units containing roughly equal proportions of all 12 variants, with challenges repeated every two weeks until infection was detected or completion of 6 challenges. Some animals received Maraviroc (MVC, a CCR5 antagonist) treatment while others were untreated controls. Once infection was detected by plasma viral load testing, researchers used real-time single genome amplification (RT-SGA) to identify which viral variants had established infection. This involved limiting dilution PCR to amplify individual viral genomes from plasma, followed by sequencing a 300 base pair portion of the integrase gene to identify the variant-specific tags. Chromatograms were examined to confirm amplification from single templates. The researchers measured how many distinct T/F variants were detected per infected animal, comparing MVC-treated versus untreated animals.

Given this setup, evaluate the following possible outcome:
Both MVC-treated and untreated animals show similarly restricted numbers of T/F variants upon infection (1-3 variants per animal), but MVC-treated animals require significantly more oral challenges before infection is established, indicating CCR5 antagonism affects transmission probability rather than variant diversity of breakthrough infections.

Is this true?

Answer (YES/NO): NO